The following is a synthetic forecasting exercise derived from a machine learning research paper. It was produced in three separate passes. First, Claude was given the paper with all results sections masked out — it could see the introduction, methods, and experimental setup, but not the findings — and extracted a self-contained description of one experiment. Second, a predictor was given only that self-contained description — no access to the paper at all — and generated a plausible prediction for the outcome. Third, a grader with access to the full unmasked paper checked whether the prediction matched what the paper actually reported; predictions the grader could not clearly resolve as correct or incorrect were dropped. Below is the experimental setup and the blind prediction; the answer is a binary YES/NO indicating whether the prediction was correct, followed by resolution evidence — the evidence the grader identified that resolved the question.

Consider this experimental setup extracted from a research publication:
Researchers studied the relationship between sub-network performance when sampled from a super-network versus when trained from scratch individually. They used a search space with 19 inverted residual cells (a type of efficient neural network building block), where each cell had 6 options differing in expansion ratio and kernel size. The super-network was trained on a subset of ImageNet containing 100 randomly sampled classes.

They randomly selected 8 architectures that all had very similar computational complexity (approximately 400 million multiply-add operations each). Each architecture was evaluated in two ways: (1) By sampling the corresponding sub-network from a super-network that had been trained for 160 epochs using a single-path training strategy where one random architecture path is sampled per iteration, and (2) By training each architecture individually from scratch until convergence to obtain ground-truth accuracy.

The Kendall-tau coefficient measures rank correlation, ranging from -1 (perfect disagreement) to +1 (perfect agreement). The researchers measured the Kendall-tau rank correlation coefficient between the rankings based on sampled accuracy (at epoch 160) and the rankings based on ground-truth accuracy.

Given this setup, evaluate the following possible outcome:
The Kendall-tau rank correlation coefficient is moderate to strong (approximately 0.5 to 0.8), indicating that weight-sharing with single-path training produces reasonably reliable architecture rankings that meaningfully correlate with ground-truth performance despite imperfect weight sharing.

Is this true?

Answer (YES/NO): NO